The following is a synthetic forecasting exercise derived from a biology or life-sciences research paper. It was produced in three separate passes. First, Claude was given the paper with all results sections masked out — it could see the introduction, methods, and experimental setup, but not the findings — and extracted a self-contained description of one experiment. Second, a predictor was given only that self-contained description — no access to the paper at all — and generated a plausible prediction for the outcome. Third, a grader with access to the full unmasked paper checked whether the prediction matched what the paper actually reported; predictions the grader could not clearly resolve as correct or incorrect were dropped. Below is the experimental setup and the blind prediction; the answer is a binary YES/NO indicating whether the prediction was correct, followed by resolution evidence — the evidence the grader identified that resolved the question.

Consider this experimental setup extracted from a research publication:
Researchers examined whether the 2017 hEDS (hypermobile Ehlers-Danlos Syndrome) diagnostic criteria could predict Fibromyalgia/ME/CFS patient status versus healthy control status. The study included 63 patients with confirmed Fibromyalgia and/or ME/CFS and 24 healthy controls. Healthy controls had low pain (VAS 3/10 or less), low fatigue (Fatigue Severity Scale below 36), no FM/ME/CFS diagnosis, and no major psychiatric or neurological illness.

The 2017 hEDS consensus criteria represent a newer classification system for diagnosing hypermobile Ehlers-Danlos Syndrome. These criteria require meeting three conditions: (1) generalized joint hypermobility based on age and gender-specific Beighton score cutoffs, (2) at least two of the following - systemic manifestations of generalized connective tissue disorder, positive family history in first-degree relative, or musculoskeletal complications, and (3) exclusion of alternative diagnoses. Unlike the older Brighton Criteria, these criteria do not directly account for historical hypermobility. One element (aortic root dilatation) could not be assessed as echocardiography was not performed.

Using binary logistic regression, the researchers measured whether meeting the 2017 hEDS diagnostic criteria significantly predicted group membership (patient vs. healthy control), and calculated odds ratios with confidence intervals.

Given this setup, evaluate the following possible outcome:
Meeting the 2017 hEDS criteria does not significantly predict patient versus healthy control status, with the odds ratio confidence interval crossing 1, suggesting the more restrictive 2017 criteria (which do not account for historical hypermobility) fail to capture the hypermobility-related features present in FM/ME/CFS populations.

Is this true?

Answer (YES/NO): YES